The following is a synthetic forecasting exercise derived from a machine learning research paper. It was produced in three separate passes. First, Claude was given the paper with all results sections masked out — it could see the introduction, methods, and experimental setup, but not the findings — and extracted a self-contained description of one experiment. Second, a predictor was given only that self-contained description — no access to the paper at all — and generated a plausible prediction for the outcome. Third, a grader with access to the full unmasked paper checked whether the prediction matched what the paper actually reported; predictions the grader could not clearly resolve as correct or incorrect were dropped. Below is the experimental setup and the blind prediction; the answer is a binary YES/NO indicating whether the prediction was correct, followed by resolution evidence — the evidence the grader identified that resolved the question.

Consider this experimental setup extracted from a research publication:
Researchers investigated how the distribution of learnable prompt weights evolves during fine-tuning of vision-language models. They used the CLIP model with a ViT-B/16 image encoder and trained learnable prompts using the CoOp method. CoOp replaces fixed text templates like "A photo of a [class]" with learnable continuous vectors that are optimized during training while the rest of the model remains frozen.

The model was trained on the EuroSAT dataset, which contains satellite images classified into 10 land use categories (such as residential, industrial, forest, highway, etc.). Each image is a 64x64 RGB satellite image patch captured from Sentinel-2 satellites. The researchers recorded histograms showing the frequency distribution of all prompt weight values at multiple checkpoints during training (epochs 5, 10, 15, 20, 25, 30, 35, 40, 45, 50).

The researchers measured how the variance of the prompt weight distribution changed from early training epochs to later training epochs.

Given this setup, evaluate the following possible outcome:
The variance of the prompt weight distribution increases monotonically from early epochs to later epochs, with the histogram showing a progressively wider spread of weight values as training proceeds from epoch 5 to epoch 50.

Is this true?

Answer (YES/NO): NO